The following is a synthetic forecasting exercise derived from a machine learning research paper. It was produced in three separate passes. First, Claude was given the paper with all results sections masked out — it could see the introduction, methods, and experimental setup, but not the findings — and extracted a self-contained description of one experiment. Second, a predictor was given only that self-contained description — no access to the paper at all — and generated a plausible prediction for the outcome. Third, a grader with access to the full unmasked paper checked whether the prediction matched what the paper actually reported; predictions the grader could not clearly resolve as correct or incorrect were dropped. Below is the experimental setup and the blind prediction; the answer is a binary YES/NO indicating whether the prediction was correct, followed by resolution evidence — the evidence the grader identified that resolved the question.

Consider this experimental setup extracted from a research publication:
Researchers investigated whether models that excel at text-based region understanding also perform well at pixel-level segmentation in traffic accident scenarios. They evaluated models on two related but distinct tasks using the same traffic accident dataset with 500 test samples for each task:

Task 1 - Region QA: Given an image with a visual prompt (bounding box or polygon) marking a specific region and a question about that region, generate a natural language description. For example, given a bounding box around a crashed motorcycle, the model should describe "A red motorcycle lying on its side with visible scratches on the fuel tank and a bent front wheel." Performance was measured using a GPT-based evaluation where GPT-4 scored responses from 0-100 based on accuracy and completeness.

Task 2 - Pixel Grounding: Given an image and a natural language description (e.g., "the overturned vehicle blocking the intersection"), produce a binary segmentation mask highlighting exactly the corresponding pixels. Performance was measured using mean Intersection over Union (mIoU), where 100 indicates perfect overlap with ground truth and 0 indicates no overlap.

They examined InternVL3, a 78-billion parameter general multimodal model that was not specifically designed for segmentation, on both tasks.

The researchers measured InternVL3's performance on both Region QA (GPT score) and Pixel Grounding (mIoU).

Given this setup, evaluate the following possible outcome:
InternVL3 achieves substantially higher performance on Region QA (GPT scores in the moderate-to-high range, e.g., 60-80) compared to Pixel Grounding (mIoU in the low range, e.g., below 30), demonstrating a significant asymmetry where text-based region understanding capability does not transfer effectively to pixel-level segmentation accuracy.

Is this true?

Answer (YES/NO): YES